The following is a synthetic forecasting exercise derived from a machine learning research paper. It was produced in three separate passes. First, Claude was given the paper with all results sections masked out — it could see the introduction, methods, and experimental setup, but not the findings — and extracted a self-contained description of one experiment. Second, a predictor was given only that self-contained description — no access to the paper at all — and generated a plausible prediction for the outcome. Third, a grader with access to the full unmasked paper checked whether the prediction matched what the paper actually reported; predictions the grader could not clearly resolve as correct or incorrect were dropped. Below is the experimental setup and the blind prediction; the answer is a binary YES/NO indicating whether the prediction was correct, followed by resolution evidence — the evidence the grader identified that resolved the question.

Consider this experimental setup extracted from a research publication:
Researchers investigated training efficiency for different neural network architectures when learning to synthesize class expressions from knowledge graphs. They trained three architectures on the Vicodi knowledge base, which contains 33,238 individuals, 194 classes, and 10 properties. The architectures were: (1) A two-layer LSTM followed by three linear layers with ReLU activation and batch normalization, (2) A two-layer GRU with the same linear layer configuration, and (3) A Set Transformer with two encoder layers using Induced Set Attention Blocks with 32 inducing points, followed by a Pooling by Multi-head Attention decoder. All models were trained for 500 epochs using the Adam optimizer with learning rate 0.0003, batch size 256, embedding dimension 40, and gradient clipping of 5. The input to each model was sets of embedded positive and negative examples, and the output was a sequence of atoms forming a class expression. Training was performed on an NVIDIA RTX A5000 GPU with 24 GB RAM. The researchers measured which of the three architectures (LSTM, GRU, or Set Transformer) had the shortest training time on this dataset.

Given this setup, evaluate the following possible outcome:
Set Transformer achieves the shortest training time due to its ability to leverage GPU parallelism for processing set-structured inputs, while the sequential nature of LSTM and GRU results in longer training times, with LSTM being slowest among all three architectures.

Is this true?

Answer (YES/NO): NO